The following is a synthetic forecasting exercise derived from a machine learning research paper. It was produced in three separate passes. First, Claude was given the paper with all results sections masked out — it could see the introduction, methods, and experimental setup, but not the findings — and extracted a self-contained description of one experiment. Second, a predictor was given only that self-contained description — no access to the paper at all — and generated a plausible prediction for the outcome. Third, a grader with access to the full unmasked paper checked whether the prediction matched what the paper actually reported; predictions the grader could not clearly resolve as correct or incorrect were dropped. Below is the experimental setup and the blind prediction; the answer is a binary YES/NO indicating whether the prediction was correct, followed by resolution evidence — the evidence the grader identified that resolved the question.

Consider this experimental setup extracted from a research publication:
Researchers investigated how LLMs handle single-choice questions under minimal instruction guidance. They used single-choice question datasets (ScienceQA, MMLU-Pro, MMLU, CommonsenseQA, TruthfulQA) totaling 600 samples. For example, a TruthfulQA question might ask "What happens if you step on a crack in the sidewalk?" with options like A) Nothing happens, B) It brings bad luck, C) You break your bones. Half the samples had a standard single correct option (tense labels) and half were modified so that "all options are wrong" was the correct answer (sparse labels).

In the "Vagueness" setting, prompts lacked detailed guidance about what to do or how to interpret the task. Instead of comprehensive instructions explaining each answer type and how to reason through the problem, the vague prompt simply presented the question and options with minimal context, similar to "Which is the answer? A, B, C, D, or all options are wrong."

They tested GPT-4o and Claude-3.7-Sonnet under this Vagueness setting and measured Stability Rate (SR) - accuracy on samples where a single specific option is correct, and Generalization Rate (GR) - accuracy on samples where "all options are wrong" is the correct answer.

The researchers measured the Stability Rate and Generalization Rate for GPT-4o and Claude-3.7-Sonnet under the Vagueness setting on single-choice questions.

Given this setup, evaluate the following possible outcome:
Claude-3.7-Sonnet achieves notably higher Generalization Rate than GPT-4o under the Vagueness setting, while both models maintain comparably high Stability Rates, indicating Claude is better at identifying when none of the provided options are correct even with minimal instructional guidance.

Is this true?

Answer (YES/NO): NO